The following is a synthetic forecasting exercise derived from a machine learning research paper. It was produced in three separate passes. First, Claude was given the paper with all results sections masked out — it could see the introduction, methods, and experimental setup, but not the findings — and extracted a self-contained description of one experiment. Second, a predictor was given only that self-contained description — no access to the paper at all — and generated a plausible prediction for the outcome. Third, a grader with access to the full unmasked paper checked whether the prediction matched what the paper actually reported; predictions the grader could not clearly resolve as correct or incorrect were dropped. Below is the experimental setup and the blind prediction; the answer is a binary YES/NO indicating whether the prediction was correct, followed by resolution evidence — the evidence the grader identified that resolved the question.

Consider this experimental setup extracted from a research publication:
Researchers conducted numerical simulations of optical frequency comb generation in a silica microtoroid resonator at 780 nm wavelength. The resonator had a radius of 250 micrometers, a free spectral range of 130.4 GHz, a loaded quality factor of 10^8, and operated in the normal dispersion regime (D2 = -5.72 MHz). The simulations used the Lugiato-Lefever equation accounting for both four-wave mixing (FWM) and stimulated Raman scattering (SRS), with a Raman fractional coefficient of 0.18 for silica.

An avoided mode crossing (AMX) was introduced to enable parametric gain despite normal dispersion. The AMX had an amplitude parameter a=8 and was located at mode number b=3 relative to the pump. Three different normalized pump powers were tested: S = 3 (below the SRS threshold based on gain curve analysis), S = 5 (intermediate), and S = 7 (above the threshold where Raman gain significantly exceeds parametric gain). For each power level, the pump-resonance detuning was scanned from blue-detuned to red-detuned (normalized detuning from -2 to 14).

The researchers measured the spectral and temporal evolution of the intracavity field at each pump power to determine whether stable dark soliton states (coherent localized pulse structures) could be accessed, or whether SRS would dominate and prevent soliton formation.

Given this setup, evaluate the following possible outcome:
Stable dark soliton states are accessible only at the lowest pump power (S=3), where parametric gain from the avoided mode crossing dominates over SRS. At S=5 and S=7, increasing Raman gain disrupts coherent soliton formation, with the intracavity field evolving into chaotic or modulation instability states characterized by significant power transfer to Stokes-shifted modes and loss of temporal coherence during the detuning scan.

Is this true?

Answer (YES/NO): NO